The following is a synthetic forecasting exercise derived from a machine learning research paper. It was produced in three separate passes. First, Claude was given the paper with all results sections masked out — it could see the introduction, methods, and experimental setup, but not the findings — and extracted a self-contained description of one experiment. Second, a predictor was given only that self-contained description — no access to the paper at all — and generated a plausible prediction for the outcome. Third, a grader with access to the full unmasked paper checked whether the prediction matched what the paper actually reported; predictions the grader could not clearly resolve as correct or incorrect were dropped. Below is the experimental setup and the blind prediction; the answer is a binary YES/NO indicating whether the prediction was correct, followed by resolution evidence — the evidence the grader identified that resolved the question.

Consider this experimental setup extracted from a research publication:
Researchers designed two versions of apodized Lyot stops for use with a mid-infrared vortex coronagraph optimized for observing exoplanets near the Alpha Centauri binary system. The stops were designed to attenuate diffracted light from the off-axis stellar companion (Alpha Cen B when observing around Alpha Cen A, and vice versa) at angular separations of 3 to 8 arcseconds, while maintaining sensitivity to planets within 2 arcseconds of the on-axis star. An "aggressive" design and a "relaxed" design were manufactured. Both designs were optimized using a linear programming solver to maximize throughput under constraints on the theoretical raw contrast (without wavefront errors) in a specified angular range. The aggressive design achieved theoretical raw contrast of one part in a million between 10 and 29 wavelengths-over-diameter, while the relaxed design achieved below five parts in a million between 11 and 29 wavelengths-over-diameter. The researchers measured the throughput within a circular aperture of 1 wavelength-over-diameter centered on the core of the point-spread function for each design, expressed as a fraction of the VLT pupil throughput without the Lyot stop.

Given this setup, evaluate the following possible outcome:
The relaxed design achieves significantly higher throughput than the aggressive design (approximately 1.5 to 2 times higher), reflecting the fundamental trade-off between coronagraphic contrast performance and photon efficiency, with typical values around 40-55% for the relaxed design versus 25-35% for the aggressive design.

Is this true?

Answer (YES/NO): NO